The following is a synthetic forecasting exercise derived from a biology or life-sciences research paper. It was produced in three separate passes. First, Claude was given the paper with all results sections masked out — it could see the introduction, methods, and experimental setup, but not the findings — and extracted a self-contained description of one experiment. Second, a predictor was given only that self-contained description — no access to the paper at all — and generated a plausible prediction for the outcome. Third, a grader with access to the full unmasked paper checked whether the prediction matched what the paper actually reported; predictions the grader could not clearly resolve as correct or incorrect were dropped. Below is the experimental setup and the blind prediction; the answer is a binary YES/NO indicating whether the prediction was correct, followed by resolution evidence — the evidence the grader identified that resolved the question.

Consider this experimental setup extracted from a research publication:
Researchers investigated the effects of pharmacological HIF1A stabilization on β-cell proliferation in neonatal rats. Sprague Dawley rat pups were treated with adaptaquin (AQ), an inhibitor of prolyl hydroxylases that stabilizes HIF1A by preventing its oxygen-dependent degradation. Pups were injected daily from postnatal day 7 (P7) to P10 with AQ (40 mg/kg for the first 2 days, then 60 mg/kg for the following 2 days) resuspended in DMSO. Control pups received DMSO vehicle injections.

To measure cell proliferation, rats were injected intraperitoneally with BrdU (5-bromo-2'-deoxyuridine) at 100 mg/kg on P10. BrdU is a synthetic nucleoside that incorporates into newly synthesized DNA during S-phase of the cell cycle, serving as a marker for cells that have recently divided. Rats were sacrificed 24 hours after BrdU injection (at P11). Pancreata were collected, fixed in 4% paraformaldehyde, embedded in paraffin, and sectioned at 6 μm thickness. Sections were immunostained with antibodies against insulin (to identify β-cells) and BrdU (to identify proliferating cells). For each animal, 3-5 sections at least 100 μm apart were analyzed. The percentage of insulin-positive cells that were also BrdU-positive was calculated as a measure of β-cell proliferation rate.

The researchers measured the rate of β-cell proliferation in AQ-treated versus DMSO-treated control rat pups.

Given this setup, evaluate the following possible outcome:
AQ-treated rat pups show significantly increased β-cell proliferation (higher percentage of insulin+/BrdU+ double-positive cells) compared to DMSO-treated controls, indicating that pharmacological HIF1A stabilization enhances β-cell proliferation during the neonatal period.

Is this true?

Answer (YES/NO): NO